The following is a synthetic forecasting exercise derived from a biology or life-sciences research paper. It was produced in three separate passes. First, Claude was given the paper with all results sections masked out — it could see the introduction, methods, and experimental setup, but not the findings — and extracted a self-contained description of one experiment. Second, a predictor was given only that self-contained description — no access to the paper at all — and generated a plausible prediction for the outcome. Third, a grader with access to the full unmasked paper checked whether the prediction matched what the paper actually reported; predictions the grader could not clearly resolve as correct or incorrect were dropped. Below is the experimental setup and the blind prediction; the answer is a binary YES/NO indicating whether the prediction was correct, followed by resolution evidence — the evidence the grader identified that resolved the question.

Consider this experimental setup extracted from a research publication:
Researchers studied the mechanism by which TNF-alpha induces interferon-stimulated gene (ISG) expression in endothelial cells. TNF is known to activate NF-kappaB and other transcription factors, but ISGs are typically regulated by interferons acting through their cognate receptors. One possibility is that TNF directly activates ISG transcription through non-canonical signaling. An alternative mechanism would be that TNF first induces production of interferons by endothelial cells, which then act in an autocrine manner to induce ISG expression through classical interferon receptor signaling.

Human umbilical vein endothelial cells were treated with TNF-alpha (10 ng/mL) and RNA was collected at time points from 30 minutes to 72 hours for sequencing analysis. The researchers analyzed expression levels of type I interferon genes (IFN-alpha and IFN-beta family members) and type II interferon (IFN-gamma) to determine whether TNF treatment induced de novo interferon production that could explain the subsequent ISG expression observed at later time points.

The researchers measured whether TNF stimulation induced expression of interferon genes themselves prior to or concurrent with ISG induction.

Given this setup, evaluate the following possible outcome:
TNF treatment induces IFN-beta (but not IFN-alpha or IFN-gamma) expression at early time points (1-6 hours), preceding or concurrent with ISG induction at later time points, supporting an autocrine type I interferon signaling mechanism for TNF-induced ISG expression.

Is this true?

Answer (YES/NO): NO